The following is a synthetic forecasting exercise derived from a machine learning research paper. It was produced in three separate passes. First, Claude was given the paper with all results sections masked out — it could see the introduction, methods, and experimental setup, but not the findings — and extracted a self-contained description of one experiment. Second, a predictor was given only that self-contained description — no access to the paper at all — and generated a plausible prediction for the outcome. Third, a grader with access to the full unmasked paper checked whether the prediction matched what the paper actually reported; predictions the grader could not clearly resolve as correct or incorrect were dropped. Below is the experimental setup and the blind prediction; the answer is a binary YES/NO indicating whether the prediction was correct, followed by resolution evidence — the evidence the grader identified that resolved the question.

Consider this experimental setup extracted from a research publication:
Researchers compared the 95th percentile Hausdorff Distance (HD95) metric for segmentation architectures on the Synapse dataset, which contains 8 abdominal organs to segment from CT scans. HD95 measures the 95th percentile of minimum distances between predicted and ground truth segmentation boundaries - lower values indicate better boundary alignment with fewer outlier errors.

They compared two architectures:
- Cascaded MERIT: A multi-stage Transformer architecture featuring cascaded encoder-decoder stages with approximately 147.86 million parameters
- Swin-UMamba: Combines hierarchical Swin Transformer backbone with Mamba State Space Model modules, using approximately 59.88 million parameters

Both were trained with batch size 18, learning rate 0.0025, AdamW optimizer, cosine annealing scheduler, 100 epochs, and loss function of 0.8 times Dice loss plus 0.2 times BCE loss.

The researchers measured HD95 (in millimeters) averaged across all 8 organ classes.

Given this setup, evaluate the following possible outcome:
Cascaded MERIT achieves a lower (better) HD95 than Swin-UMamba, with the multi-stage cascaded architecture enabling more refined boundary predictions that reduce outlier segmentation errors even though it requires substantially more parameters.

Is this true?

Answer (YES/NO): YES